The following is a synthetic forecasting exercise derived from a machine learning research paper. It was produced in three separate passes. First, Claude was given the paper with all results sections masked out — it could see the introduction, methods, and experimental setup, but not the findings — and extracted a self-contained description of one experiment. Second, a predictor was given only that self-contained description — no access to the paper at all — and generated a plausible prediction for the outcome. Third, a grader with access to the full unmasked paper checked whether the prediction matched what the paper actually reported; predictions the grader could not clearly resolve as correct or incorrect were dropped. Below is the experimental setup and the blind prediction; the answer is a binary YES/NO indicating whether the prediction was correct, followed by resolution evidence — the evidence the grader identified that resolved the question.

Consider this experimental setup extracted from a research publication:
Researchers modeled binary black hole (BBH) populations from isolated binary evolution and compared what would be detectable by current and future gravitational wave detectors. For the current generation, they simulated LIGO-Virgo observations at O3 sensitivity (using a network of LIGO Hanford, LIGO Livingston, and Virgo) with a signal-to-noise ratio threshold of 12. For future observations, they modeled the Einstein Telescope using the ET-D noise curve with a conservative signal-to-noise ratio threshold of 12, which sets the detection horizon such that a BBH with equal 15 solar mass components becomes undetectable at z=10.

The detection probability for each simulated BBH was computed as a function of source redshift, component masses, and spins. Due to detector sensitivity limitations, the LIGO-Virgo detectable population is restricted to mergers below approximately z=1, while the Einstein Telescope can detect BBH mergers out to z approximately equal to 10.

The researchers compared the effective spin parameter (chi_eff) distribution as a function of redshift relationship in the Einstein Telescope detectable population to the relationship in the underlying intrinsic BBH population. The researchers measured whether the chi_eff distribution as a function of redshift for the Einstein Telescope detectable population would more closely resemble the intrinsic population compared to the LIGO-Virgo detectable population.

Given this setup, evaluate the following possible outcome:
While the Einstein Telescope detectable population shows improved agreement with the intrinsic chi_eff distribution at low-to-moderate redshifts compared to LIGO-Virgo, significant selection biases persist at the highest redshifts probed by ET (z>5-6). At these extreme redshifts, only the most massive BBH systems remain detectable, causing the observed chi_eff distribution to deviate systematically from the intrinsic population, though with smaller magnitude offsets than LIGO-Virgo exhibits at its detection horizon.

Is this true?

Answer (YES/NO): YES